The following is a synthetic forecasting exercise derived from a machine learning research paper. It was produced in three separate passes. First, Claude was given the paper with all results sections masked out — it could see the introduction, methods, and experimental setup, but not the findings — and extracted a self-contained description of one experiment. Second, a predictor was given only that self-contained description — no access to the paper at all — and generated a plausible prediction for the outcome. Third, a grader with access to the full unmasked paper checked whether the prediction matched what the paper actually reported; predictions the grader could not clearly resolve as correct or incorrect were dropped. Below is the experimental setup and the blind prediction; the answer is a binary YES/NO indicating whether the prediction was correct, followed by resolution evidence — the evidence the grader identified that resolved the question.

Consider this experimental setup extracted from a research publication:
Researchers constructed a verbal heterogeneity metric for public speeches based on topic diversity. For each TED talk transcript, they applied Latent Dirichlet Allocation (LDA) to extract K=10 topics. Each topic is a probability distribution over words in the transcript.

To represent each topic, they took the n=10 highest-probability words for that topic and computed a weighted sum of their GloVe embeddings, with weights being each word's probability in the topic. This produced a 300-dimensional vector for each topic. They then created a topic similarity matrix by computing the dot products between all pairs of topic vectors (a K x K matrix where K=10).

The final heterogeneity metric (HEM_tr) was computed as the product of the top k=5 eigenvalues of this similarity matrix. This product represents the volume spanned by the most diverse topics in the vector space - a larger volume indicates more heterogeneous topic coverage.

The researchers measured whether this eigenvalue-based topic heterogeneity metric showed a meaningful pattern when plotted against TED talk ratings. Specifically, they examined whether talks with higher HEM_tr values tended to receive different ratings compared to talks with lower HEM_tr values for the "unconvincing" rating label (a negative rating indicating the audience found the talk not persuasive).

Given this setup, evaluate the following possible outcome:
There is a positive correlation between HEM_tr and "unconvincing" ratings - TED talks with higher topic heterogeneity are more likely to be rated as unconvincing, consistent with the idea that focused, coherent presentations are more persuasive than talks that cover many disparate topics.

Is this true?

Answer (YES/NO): NO